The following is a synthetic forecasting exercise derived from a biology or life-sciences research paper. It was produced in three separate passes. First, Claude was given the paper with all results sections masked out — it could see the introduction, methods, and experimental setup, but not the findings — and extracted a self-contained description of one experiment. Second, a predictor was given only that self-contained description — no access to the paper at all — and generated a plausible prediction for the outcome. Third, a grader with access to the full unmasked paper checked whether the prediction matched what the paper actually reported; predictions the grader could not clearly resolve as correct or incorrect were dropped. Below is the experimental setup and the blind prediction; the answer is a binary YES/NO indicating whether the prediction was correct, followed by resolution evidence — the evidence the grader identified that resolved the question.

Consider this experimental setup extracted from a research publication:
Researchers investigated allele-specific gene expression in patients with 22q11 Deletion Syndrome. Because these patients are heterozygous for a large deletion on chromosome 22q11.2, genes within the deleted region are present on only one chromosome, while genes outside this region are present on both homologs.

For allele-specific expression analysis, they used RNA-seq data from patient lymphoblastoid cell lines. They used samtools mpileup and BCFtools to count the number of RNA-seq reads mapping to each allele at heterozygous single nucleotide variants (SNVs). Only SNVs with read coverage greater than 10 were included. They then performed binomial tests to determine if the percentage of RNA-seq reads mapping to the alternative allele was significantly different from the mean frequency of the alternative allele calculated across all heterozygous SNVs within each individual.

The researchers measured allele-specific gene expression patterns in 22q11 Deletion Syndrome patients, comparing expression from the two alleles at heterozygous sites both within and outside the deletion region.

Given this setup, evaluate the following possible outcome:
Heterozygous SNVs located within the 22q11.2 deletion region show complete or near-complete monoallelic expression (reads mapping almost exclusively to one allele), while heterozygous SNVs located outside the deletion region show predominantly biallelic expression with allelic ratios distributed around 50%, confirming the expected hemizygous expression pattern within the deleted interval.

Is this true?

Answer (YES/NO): YES